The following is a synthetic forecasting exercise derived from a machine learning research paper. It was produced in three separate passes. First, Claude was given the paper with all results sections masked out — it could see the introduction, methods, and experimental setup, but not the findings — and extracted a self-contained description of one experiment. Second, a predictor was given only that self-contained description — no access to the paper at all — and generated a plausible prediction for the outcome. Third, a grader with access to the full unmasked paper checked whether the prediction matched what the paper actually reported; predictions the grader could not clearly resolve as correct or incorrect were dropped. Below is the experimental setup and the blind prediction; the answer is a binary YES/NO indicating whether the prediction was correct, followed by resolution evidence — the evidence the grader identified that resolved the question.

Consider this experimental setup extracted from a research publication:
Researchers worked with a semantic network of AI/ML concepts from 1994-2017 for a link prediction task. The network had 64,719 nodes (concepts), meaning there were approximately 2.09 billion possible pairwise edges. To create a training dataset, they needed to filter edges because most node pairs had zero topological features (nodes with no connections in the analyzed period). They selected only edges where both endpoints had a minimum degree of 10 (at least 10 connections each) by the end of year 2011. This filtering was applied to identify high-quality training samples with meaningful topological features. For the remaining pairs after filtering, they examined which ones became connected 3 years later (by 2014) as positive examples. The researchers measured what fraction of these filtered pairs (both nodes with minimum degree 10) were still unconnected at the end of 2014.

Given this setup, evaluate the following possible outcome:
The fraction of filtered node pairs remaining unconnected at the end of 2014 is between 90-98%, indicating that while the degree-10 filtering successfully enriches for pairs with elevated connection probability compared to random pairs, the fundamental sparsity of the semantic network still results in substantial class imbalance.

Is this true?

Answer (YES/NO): NO